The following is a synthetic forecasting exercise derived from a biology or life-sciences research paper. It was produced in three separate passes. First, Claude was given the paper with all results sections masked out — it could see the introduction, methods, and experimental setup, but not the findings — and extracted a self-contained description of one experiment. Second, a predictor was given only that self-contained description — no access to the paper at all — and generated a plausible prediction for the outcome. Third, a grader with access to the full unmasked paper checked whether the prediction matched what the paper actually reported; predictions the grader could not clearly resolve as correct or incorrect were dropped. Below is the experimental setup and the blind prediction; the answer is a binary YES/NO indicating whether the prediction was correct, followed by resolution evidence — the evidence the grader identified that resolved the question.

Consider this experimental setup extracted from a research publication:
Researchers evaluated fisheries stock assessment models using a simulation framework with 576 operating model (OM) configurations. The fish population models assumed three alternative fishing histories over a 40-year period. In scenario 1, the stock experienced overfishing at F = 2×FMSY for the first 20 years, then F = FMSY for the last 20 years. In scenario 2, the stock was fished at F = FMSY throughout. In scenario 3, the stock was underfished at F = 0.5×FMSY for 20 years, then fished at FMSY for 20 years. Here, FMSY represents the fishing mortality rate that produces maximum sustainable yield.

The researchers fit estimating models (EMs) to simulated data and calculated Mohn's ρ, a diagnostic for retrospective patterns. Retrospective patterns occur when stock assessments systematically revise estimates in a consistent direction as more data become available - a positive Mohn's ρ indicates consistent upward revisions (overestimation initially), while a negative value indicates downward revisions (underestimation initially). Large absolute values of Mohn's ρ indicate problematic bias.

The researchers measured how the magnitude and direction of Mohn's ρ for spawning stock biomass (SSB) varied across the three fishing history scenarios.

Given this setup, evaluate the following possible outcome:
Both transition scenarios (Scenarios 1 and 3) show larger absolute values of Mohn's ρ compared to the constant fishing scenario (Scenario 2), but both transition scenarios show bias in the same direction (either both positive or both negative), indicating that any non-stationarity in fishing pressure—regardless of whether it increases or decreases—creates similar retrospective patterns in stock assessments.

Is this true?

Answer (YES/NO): NO